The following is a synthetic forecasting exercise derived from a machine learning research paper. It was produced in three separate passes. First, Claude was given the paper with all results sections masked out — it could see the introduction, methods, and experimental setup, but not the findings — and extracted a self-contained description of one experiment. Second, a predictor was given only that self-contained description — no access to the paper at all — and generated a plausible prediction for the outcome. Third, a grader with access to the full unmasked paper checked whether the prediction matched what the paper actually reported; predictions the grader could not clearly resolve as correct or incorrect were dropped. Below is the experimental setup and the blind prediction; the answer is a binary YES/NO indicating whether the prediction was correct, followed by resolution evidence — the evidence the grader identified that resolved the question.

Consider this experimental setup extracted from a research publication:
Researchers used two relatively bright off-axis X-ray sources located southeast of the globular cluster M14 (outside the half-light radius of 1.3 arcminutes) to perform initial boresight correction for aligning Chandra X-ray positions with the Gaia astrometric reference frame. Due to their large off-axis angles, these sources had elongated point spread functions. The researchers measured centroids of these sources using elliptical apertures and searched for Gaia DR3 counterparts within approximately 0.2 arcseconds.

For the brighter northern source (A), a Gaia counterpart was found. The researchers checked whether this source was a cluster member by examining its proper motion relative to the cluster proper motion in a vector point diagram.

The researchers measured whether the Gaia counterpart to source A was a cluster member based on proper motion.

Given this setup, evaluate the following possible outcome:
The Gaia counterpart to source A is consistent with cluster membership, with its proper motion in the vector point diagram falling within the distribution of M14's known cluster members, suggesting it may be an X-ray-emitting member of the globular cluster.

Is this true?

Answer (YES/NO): NO